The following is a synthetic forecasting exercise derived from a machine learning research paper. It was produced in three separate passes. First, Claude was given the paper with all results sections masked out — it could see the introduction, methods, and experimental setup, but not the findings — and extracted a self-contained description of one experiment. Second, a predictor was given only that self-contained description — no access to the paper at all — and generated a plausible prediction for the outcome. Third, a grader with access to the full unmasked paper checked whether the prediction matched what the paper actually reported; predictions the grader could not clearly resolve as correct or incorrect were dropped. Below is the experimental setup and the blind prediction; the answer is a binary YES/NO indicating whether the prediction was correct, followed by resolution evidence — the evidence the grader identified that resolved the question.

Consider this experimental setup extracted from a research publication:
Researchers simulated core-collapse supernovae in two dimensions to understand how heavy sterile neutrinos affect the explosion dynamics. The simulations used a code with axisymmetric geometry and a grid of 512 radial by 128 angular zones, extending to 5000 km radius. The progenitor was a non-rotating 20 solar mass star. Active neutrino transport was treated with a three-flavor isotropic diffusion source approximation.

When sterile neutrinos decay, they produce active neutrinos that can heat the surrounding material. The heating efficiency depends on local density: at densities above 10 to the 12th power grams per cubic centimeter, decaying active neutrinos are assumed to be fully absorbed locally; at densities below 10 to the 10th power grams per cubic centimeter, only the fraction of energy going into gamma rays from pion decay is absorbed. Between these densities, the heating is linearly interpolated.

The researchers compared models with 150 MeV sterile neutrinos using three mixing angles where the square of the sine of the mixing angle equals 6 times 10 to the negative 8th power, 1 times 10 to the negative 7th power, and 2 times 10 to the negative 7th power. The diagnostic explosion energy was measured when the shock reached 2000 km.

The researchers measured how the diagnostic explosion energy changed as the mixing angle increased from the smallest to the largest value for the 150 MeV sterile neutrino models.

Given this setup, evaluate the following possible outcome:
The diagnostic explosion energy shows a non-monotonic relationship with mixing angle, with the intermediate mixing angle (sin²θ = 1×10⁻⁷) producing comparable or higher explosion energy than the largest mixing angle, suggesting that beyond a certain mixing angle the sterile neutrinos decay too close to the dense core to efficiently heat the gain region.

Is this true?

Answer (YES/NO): NO